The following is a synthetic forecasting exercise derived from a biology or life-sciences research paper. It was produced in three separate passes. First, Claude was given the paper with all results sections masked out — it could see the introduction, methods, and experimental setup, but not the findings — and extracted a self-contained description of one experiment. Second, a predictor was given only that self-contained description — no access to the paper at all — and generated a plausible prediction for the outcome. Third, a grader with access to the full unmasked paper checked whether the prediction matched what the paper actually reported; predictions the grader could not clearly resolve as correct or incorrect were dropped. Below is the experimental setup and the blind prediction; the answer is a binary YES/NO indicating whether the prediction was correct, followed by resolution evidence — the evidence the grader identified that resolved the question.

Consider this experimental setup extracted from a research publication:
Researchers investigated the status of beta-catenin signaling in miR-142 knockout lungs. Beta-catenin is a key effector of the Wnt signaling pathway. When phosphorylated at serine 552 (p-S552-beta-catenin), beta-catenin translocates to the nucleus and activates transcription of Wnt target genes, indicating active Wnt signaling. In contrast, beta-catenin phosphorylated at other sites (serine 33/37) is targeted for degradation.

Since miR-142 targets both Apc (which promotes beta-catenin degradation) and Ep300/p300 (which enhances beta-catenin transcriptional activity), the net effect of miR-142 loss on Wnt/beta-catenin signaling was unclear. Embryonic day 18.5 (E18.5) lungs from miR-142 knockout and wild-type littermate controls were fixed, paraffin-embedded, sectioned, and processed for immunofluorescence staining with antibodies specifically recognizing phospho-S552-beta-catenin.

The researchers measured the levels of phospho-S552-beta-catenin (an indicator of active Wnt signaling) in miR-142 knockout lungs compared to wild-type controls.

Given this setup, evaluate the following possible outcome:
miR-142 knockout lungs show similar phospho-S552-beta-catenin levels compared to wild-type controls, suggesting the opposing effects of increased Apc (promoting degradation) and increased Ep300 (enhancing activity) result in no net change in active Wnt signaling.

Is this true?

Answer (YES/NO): NO